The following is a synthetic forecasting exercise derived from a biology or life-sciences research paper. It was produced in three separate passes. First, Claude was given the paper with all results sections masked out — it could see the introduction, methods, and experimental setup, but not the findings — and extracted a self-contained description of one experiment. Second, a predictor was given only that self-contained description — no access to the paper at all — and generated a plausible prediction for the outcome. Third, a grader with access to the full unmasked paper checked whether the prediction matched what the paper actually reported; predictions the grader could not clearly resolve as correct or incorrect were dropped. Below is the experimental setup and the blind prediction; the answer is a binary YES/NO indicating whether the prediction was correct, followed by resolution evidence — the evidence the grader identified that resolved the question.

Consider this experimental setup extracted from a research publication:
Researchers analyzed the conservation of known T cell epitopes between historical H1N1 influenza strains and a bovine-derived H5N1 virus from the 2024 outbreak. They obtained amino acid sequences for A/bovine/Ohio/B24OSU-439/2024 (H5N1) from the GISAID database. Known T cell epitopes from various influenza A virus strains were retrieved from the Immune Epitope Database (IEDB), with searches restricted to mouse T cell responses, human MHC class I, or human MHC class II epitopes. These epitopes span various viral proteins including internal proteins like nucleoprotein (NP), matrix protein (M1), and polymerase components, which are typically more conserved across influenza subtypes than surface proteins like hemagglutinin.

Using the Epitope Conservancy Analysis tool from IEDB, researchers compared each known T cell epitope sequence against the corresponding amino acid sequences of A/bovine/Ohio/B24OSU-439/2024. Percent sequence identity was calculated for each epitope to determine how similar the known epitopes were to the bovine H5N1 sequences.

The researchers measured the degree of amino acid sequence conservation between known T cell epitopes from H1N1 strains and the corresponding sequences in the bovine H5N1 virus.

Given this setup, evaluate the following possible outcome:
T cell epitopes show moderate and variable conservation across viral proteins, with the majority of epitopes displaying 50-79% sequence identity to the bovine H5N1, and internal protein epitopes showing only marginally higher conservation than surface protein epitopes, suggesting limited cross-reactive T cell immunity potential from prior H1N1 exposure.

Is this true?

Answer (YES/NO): NO